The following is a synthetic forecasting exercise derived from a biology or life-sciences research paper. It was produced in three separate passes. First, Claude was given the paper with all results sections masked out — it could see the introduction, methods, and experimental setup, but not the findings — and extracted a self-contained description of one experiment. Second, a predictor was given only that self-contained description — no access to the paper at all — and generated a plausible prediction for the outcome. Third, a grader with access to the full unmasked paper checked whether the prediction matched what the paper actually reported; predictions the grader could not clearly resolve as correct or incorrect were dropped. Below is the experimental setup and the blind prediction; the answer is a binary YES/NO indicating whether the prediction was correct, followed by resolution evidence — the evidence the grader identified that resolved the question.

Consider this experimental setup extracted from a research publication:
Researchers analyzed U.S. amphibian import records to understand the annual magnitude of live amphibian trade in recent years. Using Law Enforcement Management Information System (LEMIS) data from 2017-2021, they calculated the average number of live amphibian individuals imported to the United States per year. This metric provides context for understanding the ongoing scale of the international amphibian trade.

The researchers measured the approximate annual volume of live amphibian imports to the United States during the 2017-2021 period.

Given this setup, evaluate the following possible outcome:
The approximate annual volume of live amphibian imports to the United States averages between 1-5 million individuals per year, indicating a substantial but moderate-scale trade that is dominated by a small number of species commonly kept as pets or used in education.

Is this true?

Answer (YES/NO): YES